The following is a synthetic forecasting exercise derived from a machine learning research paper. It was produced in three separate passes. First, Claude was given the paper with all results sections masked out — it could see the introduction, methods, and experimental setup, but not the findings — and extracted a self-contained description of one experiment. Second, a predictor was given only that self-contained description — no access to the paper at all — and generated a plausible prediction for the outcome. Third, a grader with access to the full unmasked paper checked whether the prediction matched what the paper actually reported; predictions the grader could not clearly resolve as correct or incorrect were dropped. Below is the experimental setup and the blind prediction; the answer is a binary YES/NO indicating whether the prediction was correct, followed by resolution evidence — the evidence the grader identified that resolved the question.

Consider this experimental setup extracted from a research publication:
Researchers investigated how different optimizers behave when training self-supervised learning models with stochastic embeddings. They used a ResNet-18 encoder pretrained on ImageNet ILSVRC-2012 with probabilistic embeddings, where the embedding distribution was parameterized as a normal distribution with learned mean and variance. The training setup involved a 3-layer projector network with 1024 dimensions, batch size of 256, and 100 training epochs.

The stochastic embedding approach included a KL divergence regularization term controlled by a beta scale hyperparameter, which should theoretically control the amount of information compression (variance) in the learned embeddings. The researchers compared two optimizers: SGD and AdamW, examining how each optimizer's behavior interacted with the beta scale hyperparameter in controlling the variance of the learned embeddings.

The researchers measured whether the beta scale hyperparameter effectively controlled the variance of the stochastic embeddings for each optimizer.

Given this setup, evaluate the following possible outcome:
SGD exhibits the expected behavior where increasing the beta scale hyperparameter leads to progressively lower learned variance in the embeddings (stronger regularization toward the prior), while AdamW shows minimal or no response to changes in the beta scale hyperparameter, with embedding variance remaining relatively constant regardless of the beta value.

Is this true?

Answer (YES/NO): NO